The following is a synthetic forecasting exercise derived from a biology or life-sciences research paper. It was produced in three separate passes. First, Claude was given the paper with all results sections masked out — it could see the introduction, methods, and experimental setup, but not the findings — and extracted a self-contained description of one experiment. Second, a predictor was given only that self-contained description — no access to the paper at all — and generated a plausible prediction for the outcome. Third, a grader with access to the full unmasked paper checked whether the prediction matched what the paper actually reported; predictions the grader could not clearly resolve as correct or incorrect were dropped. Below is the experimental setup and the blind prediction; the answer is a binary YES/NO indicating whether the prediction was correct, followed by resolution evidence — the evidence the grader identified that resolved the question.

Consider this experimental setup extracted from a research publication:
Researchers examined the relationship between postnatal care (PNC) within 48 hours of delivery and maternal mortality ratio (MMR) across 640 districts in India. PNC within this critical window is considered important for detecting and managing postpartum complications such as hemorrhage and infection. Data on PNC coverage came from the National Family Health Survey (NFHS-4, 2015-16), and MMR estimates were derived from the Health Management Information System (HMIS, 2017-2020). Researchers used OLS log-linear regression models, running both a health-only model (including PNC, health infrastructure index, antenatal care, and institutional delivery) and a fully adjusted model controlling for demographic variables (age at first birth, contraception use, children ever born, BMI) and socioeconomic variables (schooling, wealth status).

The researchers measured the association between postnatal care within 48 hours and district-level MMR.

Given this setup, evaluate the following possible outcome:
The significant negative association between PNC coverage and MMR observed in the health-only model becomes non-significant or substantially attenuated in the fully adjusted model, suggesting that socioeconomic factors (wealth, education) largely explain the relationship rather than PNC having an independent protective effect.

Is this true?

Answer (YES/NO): NO